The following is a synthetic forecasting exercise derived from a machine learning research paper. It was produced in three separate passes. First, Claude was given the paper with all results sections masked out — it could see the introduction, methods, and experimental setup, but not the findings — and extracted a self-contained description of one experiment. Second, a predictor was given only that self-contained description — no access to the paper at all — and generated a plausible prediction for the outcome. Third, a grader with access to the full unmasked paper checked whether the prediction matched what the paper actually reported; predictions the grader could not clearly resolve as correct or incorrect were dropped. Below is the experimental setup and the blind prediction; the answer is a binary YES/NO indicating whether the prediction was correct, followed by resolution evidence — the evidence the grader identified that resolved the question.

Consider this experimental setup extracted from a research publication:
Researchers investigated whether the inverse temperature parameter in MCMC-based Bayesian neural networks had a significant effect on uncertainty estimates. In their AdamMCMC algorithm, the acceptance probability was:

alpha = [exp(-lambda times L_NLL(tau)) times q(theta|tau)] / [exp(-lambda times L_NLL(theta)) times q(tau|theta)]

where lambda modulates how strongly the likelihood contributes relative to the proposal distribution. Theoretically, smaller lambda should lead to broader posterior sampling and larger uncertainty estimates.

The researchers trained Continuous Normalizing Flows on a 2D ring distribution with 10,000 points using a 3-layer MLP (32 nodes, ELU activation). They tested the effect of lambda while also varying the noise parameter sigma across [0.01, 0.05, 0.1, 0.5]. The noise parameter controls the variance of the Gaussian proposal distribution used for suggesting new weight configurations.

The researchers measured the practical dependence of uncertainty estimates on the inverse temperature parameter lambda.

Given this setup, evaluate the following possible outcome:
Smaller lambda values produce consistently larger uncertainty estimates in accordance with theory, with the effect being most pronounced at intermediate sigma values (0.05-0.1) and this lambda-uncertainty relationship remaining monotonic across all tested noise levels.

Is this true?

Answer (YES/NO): NO